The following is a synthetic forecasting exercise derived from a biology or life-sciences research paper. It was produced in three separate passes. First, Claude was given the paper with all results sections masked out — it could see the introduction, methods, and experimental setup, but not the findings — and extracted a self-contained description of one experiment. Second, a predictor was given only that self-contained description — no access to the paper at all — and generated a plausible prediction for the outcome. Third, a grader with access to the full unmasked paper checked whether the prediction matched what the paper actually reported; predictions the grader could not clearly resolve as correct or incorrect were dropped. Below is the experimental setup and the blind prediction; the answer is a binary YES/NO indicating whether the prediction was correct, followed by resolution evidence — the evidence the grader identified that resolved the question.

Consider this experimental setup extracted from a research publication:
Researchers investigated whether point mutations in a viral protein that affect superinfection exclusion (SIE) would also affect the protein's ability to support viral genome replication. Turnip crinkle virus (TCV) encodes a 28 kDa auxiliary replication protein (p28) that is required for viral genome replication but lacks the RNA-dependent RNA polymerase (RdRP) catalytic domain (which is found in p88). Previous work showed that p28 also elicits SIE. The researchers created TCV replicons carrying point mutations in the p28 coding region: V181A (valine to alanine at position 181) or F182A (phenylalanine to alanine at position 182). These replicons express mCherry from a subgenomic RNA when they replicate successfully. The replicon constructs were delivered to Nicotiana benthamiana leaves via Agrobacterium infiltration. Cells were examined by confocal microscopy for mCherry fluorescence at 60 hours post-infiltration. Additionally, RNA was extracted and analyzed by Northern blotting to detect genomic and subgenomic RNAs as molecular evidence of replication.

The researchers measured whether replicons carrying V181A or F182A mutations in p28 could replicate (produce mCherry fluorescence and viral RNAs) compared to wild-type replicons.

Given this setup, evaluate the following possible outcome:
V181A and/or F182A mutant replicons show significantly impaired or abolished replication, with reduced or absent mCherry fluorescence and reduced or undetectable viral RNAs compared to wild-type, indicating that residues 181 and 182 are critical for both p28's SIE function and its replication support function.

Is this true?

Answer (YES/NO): NO